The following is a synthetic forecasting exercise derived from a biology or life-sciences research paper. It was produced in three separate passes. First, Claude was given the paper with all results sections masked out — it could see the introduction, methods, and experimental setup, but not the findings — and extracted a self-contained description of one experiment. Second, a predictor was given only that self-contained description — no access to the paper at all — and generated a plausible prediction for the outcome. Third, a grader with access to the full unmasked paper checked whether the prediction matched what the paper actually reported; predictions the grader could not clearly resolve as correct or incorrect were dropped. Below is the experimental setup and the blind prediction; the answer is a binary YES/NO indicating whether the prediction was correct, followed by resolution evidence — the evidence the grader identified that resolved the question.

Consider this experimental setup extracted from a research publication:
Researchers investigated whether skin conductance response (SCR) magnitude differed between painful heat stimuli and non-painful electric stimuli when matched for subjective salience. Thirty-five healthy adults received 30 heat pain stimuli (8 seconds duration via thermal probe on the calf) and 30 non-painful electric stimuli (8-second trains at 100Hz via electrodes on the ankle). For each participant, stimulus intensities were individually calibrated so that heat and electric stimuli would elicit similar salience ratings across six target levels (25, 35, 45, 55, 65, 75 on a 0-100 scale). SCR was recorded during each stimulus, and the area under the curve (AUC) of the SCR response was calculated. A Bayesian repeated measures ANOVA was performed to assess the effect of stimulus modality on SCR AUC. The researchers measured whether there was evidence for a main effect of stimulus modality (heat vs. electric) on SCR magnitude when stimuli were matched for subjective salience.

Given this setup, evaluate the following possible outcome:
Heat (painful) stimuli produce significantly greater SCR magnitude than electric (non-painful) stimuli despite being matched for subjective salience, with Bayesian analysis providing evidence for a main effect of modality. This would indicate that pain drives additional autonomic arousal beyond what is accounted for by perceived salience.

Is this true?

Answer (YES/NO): NO